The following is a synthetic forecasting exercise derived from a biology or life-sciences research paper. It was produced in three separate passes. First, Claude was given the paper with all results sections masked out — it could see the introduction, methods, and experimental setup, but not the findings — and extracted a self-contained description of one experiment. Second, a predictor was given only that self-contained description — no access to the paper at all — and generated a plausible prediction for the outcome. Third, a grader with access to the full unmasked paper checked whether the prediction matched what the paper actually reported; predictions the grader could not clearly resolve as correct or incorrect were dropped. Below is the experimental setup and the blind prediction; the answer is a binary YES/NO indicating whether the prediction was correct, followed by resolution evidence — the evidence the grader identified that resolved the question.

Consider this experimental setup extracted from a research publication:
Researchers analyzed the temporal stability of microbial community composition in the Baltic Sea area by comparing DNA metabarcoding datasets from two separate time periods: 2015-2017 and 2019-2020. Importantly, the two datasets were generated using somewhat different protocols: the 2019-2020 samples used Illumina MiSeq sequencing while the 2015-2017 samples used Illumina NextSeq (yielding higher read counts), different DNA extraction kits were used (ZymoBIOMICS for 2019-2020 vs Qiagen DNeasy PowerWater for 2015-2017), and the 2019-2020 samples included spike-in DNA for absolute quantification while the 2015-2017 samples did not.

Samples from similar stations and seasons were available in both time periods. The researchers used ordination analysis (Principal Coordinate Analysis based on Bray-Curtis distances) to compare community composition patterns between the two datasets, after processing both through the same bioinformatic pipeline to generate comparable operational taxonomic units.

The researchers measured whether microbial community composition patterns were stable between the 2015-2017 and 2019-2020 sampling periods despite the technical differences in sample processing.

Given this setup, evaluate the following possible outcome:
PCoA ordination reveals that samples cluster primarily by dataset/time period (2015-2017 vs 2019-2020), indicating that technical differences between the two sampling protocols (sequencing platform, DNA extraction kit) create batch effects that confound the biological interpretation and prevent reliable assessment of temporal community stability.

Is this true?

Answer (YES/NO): NO